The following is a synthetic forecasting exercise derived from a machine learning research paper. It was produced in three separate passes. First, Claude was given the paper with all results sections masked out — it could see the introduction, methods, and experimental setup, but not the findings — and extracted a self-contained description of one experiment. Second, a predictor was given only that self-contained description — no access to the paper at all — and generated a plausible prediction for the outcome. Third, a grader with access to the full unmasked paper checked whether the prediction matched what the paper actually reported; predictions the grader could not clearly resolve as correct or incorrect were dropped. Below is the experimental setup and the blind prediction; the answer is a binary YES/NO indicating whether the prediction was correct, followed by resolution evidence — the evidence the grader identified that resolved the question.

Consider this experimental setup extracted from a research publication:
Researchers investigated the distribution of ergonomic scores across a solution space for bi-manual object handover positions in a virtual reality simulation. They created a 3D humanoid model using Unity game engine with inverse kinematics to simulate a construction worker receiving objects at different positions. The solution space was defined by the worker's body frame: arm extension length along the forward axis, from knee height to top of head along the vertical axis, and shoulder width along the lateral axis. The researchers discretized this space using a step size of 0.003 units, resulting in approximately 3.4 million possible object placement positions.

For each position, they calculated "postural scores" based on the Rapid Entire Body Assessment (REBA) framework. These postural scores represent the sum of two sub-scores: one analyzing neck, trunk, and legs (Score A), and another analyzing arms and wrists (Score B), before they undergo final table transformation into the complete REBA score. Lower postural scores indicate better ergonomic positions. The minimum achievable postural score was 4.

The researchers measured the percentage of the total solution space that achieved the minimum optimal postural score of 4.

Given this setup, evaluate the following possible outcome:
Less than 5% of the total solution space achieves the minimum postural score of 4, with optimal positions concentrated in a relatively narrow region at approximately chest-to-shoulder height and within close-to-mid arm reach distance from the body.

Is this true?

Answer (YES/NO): NO